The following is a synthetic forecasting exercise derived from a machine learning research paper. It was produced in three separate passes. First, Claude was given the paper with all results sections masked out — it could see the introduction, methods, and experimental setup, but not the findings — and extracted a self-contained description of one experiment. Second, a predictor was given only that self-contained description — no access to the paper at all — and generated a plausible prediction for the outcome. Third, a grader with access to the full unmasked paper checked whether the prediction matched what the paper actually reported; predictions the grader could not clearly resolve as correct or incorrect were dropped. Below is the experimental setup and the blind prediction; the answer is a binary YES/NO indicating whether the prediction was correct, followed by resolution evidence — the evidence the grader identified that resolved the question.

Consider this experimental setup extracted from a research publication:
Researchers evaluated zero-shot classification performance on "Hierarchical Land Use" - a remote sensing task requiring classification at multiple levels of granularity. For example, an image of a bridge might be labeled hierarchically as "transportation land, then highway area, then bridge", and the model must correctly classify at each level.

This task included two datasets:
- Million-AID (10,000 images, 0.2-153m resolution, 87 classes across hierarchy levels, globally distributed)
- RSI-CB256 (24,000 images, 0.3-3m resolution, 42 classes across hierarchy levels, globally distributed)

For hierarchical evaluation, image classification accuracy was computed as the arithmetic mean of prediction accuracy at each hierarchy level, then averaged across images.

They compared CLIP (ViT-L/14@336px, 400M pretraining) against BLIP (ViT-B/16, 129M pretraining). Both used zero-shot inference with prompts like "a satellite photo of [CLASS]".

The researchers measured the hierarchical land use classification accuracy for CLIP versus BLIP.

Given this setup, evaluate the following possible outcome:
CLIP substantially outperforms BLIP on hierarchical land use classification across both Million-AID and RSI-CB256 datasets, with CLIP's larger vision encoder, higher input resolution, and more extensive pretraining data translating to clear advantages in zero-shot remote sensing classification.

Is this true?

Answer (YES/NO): NO